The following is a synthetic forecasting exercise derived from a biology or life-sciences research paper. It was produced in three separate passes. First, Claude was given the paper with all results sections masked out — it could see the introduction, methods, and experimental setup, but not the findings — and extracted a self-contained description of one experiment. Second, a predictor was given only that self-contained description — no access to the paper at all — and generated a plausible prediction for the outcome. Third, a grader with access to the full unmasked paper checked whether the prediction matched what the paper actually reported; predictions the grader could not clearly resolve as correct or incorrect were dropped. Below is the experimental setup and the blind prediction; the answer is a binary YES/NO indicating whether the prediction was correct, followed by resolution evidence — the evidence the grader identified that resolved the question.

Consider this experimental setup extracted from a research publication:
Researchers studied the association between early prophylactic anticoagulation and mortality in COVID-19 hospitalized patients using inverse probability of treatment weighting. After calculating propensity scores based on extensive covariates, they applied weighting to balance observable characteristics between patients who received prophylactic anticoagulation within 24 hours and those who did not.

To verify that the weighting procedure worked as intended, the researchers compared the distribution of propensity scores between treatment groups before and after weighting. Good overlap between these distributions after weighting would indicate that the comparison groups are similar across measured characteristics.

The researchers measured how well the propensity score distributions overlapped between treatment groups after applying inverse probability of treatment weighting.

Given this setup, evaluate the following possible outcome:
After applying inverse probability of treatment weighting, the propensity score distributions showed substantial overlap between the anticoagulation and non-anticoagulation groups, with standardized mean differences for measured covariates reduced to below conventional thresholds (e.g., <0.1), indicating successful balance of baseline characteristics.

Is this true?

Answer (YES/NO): YES